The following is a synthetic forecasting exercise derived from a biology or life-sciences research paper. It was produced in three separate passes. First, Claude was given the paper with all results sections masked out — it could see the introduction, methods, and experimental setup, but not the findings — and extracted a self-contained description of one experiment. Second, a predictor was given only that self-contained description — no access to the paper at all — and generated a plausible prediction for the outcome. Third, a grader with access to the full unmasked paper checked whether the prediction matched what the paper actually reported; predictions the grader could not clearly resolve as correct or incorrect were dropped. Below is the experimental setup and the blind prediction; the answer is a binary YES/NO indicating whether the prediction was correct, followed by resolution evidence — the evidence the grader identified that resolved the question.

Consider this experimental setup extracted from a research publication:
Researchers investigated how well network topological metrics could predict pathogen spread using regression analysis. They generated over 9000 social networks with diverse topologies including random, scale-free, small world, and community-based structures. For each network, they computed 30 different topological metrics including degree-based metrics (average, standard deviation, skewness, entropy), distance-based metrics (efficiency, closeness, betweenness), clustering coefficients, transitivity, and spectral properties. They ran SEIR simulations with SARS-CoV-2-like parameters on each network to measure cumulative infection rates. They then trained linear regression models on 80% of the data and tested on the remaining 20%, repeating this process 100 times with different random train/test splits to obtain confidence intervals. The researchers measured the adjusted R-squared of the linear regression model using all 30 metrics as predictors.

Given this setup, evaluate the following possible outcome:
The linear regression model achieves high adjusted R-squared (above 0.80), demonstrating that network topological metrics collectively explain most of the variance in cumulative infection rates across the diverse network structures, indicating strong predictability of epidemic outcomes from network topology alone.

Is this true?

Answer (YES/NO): YES